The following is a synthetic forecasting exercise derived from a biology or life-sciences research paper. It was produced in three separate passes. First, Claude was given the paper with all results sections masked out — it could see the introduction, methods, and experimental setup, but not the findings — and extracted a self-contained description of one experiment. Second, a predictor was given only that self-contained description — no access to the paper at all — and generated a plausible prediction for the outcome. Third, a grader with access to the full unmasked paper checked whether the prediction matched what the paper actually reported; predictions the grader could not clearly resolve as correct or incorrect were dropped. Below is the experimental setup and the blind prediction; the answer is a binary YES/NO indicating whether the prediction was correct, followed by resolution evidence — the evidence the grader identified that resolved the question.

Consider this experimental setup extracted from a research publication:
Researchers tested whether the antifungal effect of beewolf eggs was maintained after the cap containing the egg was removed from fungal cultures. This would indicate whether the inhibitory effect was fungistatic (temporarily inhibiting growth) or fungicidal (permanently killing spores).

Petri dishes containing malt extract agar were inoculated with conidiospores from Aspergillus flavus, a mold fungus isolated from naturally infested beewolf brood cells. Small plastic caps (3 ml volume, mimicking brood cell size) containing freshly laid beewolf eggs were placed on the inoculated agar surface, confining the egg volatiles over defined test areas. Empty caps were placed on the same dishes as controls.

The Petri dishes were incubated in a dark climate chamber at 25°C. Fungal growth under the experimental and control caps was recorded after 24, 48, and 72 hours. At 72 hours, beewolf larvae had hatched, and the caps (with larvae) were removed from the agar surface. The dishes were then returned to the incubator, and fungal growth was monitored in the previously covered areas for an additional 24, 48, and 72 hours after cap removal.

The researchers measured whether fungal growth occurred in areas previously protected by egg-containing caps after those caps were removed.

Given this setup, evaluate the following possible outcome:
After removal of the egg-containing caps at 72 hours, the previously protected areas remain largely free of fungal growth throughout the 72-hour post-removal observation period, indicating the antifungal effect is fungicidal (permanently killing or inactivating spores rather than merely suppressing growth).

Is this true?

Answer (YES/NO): YES